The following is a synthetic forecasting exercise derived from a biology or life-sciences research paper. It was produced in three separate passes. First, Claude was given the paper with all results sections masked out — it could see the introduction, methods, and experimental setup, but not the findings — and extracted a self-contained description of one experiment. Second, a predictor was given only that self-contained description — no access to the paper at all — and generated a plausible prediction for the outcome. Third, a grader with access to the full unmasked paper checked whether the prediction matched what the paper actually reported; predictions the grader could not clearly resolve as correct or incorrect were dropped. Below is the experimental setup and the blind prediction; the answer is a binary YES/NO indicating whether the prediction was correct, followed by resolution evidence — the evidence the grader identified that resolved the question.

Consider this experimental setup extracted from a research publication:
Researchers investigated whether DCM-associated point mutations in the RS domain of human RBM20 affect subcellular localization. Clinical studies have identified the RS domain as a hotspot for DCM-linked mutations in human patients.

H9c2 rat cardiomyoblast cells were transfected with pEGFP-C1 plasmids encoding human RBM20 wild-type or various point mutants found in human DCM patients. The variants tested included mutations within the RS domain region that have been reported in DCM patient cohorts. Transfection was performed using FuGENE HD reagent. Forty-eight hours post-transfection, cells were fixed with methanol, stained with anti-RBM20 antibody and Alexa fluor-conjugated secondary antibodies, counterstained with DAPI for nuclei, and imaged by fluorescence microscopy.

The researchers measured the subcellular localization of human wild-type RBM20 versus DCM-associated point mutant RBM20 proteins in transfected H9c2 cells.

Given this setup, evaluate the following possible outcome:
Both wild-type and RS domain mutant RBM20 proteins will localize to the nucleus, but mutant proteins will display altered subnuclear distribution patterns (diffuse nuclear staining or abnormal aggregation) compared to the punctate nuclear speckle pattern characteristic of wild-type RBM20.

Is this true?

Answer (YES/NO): NO